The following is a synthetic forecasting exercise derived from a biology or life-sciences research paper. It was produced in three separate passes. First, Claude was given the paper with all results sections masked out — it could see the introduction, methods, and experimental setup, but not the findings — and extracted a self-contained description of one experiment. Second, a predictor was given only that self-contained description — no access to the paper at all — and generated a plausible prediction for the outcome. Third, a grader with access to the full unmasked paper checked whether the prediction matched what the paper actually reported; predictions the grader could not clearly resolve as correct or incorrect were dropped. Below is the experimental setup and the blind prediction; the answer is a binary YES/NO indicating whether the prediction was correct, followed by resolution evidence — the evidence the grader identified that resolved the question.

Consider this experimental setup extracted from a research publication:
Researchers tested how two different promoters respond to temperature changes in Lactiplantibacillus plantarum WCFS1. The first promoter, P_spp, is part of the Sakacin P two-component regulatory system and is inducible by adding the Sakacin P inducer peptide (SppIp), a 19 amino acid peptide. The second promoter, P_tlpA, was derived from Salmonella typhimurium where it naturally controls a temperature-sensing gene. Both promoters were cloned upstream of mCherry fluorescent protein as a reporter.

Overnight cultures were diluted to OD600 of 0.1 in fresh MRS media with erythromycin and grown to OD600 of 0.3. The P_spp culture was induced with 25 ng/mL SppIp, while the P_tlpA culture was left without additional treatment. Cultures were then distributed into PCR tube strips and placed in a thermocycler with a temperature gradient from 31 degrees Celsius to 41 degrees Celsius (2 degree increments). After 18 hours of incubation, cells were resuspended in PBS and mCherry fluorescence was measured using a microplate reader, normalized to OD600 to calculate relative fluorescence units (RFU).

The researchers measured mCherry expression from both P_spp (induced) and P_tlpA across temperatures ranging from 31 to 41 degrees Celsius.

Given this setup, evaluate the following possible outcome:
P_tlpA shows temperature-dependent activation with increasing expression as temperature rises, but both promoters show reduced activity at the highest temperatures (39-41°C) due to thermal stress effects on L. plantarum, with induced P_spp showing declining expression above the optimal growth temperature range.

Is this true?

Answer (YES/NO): NO